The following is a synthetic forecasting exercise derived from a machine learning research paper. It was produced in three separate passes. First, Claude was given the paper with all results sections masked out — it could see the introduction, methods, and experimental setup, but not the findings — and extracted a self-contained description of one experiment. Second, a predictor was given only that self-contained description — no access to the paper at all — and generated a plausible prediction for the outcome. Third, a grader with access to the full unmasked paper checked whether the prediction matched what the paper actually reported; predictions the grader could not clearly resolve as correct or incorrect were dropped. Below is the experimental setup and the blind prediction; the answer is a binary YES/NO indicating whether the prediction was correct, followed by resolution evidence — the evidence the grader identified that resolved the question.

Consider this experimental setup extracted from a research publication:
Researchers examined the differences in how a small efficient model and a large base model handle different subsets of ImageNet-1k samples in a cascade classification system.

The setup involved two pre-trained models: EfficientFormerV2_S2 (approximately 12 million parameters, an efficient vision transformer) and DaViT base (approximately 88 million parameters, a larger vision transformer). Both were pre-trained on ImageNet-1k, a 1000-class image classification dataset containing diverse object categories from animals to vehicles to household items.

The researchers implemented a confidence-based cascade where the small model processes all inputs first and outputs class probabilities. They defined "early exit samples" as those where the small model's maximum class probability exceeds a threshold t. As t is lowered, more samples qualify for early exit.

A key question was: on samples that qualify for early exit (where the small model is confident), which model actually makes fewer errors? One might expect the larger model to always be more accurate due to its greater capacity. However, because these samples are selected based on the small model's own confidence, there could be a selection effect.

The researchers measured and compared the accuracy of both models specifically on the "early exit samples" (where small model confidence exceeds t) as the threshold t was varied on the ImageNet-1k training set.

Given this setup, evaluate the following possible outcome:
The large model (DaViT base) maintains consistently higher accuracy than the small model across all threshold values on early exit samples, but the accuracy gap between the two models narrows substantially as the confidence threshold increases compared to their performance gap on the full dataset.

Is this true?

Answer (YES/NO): NO